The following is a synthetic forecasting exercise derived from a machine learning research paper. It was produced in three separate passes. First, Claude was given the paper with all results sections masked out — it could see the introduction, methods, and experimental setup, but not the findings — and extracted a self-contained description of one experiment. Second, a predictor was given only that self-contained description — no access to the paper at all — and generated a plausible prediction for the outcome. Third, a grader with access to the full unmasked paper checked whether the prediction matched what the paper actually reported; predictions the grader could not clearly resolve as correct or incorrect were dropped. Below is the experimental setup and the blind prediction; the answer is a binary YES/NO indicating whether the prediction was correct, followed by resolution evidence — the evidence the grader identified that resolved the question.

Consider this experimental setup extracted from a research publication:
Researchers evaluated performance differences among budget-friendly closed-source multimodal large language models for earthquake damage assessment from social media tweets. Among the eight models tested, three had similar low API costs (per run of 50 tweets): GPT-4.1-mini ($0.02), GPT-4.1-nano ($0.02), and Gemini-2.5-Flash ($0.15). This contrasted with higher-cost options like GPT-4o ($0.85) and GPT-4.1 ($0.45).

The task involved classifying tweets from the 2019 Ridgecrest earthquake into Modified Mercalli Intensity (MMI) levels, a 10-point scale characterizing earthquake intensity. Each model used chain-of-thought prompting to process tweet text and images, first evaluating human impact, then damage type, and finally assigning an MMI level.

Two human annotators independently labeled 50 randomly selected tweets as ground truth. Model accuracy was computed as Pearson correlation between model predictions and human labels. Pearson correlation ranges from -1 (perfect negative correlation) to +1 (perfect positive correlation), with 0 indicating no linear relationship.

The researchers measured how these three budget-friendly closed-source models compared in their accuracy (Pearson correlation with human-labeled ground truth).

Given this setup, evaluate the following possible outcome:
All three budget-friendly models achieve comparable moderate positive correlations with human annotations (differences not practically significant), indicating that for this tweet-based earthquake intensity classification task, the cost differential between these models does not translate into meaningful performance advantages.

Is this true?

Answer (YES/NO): NO